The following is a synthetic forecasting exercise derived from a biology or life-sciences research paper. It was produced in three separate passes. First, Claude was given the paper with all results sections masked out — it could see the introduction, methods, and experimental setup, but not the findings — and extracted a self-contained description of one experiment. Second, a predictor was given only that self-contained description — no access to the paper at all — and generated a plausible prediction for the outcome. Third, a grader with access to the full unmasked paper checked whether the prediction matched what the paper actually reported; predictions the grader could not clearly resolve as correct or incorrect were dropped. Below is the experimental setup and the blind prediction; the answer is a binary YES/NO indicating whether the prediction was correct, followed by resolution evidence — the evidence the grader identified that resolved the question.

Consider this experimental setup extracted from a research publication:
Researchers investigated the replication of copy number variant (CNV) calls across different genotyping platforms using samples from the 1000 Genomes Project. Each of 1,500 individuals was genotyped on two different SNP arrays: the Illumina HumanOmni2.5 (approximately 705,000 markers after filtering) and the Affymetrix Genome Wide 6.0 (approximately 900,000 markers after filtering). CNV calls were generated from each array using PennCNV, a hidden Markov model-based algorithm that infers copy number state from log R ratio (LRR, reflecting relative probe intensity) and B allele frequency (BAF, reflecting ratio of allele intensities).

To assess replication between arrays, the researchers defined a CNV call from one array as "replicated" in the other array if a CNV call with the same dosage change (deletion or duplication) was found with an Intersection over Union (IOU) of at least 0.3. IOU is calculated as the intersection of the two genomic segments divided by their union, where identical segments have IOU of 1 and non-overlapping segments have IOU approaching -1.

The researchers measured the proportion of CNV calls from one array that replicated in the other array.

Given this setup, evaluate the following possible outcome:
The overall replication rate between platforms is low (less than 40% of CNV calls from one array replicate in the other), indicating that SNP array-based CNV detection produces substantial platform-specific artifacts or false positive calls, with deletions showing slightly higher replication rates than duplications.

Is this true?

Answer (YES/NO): NO